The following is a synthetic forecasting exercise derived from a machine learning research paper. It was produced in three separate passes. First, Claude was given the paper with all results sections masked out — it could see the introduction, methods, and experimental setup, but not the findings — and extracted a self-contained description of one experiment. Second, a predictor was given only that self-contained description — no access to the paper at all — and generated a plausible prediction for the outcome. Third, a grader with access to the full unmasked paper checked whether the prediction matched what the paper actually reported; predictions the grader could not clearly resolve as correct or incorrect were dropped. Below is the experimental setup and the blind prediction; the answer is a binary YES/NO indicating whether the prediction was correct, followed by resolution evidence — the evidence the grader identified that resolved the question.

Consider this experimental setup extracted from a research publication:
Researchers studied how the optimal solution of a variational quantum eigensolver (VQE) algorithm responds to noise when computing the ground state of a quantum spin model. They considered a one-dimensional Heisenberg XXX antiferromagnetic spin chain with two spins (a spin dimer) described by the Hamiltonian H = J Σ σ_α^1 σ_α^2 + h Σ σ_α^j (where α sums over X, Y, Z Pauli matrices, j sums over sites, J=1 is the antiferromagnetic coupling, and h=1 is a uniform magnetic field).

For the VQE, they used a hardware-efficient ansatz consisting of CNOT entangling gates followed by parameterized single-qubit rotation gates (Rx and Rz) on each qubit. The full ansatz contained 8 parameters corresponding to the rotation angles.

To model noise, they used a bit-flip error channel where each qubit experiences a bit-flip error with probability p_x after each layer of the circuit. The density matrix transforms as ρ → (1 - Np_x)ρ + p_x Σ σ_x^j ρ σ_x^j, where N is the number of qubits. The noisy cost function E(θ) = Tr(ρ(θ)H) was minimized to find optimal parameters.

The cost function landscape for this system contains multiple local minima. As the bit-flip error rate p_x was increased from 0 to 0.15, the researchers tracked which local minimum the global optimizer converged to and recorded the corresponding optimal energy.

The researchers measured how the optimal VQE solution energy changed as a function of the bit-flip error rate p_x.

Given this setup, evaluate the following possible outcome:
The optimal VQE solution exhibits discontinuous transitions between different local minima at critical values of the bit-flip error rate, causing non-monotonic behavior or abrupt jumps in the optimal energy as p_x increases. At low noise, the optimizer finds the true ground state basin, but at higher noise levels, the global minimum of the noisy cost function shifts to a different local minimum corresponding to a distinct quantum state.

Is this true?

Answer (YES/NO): YES